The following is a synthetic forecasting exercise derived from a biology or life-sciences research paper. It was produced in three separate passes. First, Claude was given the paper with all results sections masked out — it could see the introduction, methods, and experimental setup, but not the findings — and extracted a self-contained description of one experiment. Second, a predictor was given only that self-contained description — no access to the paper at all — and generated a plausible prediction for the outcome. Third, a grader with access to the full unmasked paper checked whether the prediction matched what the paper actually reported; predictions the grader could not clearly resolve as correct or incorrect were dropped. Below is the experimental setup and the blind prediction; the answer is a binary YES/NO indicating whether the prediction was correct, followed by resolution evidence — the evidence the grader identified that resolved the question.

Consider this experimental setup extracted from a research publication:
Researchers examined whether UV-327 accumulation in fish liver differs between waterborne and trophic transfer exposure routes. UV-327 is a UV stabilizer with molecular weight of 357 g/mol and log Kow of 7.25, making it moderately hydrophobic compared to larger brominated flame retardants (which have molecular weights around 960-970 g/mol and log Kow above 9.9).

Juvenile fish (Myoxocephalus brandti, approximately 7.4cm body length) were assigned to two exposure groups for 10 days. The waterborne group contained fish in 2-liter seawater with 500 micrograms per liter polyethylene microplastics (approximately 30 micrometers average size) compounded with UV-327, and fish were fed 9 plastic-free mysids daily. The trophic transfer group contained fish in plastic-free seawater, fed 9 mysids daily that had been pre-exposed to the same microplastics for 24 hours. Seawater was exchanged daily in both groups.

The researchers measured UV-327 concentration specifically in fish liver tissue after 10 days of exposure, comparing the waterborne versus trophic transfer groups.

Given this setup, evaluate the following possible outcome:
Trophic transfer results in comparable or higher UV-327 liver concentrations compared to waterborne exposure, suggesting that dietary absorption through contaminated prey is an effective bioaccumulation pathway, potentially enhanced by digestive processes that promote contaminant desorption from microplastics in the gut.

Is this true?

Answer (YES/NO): YES